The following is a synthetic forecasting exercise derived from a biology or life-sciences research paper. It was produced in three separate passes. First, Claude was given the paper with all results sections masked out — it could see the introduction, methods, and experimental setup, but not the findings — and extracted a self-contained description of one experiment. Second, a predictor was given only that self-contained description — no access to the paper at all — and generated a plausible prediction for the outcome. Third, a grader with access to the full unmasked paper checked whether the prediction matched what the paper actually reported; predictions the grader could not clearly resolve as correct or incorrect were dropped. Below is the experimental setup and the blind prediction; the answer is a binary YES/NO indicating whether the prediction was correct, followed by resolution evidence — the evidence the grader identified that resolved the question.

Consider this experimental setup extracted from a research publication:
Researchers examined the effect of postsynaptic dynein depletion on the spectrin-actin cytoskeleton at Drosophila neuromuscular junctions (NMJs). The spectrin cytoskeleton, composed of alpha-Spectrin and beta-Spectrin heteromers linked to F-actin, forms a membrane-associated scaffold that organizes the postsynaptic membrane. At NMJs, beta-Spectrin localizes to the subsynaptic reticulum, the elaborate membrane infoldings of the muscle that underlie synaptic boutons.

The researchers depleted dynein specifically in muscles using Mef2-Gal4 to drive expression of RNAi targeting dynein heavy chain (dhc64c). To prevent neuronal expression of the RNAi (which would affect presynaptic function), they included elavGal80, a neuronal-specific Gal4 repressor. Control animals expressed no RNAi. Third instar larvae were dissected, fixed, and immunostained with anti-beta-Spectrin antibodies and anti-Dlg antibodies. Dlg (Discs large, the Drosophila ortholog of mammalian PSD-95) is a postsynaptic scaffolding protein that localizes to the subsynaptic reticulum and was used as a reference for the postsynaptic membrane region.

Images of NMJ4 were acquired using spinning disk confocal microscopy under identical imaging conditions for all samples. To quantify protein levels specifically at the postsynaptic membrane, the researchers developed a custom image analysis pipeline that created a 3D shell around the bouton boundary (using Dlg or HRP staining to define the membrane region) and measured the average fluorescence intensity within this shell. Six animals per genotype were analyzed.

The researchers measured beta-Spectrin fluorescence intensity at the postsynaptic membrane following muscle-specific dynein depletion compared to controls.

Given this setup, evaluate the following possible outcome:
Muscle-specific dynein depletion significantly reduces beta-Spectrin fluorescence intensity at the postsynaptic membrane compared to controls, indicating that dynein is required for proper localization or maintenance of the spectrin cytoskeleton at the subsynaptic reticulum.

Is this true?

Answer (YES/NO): YES